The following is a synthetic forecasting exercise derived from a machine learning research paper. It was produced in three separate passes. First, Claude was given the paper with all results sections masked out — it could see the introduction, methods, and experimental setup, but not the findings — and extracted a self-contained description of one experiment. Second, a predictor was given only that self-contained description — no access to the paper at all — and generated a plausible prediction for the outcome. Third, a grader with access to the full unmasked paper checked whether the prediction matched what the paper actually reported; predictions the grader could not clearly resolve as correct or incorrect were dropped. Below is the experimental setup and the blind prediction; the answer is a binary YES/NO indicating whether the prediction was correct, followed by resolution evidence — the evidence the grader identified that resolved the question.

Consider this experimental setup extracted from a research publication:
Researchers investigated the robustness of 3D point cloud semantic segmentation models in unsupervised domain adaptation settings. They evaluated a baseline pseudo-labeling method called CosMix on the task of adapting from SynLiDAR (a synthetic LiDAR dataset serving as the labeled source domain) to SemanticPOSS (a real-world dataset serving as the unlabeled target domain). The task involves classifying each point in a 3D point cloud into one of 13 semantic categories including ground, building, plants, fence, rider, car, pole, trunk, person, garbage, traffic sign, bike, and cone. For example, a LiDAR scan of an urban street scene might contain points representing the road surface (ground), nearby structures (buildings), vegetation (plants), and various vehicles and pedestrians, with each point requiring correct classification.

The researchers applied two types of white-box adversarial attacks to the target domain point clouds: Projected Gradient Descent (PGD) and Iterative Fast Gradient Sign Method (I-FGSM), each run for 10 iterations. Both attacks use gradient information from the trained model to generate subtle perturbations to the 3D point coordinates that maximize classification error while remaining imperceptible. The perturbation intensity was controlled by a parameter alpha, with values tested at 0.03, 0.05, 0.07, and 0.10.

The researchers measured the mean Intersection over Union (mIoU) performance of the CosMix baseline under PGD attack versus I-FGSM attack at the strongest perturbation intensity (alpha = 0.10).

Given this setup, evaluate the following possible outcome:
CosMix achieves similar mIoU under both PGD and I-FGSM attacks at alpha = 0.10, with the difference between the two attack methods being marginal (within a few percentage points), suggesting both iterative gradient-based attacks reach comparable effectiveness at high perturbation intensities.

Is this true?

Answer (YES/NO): YES